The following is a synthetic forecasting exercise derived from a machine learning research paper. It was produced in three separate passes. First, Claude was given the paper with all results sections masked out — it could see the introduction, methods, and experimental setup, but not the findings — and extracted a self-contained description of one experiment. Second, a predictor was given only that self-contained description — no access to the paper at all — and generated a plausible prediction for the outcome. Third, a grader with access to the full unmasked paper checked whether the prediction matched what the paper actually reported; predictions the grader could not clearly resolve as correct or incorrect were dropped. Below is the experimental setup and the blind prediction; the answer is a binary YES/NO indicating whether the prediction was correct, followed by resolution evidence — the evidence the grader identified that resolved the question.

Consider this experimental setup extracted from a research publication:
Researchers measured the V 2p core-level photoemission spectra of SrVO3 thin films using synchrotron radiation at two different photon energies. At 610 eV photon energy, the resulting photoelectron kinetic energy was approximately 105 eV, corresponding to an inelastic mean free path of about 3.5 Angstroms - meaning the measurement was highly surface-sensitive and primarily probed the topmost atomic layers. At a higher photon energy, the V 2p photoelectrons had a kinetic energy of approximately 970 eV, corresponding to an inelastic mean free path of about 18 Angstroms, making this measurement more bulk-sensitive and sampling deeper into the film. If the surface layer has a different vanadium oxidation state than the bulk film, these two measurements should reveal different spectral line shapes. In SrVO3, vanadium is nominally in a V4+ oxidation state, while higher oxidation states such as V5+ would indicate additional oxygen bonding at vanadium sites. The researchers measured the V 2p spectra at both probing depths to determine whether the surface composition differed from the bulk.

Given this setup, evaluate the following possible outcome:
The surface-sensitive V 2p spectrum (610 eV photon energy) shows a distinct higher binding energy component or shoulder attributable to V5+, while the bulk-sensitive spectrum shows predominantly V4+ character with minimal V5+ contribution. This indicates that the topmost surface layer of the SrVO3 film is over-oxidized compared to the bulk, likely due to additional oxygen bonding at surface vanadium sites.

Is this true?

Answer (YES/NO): YES